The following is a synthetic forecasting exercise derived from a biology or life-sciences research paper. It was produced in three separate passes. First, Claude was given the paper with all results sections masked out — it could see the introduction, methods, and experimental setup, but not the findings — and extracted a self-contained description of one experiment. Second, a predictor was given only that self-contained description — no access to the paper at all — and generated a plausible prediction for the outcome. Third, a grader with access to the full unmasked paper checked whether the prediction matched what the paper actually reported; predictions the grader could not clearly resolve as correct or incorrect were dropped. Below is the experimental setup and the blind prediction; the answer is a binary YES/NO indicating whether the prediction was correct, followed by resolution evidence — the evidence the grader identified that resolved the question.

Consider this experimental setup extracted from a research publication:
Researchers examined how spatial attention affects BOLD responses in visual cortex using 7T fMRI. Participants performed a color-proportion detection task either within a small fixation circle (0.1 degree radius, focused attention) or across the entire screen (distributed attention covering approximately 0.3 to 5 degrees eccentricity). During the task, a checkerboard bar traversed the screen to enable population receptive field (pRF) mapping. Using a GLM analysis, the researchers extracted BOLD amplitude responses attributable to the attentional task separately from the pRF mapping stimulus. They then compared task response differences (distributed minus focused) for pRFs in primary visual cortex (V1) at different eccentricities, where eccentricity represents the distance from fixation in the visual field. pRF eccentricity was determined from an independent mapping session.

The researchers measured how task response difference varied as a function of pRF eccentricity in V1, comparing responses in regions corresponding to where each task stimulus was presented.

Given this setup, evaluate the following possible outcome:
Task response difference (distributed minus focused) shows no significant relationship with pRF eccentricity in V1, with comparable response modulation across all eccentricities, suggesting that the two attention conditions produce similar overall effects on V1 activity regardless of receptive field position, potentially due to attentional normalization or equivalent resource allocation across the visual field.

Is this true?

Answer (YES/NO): NO